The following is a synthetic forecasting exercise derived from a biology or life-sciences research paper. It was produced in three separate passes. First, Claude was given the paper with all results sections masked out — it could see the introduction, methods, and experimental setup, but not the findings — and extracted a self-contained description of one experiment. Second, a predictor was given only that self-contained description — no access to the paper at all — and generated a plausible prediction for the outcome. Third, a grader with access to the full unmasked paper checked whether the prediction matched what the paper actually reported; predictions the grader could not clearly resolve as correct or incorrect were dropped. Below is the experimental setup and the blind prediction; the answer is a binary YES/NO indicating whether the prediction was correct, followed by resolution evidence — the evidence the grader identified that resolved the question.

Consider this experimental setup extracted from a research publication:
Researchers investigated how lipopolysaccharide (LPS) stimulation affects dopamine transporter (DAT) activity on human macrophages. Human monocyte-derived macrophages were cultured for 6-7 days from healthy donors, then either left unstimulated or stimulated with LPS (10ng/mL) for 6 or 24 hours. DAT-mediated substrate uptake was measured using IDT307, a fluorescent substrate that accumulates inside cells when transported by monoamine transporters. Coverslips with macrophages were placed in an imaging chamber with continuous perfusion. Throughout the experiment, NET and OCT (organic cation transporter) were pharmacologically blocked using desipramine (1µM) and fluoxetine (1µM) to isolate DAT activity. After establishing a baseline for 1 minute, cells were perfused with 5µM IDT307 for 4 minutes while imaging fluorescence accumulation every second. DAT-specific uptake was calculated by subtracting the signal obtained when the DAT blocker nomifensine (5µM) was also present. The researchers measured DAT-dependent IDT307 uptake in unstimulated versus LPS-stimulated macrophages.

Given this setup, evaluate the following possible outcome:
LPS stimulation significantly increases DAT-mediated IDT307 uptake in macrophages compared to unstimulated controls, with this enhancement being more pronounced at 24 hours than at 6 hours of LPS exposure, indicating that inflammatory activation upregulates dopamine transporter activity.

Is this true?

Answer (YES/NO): NO